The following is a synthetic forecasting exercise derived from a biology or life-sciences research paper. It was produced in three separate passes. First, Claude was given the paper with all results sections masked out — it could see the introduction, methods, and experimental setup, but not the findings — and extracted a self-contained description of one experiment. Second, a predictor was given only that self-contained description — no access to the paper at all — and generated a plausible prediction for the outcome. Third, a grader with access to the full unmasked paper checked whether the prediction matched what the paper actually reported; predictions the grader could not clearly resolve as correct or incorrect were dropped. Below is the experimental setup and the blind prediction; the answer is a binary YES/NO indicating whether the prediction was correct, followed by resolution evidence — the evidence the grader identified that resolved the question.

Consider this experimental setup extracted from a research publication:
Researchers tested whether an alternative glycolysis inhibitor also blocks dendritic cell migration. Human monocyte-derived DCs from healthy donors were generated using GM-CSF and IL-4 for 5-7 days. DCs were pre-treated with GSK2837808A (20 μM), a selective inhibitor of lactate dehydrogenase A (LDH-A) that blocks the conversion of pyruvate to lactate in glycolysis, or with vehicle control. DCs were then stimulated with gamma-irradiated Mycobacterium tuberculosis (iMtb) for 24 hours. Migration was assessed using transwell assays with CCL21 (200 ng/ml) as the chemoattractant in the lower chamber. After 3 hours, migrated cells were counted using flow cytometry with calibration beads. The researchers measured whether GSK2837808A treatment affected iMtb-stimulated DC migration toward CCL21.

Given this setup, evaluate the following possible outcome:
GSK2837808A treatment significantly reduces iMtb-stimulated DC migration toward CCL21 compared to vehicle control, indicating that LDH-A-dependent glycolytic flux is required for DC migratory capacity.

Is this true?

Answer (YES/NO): YES